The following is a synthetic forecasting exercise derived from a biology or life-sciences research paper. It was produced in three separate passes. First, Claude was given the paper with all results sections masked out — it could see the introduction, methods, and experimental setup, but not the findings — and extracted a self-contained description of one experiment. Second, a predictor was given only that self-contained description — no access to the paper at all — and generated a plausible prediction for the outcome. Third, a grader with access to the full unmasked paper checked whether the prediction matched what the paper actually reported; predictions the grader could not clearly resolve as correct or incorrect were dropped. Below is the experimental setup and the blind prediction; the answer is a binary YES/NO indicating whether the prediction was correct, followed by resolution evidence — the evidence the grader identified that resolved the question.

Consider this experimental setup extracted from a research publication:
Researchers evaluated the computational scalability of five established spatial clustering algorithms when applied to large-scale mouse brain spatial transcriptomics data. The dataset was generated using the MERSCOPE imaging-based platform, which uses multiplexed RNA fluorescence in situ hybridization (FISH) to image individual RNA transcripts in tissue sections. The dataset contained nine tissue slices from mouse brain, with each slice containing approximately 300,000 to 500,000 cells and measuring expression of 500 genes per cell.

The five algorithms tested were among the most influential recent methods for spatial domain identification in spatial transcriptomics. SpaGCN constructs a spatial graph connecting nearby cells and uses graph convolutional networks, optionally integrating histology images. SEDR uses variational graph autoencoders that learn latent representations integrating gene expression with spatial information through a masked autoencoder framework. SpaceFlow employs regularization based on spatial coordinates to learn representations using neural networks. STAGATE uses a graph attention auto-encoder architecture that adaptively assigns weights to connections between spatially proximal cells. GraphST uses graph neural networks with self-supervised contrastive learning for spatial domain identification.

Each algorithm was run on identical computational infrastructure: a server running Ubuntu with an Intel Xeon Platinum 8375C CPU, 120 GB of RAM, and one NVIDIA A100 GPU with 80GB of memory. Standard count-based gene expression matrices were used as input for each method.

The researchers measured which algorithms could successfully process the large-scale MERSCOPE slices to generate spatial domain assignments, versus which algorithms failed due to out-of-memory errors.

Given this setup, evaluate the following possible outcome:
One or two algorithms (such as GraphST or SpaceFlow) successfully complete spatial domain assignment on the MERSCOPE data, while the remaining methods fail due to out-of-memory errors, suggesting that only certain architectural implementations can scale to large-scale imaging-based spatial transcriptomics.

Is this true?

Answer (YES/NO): NO